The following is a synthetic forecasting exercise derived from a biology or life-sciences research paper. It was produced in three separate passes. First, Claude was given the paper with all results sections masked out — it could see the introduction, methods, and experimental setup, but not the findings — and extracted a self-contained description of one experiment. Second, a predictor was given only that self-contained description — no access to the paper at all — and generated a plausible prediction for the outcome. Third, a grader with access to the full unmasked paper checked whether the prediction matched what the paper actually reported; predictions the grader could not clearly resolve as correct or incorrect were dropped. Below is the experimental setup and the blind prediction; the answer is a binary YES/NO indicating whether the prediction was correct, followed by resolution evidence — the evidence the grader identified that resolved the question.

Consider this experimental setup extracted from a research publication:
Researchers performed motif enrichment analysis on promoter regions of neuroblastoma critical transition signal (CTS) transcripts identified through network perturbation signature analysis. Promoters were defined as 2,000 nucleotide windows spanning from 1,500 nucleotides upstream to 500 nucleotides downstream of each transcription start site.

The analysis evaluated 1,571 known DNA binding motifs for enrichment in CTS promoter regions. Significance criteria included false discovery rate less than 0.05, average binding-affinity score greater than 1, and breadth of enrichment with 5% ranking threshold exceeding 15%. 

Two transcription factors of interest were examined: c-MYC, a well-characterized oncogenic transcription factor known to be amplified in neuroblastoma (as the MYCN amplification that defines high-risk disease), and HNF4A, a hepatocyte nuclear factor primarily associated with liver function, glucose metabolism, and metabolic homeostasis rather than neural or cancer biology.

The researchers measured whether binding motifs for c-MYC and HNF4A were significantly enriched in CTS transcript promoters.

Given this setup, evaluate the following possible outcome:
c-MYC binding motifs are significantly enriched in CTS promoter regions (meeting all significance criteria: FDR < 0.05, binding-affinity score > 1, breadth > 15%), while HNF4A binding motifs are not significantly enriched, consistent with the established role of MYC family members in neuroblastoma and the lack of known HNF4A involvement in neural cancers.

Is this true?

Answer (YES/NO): NO